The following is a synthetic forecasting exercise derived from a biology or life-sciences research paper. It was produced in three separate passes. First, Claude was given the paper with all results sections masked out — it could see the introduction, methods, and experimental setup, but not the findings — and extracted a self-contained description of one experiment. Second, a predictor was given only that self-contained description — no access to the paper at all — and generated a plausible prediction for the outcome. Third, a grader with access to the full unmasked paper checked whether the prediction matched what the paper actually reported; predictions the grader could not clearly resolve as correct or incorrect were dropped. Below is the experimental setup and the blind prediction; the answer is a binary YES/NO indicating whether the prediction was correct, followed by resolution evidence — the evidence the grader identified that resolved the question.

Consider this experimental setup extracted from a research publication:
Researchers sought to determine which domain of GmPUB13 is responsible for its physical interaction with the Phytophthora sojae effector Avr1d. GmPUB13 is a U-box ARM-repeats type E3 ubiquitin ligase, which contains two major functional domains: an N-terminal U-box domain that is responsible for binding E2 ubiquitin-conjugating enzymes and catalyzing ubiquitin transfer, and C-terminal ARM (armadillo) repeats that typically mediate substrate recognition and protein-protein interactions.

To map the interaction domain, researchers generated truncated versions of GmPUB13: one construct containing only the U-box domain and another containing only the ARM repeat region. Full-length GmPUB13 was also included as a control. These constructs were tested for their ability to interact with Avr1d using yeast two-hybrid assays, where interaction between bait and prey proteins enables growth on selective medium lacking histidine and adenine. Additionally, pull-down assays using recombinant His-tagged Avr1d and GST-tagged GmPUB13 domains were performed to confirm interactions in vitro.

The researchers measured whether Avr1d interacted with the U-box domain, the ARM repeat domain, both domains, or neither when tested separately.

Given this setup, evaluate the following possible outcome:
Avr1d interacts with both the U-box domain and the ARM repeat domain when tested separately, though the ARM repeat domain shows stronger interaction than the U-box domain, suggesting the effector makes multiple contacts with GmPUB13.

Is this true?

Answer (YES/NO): NO